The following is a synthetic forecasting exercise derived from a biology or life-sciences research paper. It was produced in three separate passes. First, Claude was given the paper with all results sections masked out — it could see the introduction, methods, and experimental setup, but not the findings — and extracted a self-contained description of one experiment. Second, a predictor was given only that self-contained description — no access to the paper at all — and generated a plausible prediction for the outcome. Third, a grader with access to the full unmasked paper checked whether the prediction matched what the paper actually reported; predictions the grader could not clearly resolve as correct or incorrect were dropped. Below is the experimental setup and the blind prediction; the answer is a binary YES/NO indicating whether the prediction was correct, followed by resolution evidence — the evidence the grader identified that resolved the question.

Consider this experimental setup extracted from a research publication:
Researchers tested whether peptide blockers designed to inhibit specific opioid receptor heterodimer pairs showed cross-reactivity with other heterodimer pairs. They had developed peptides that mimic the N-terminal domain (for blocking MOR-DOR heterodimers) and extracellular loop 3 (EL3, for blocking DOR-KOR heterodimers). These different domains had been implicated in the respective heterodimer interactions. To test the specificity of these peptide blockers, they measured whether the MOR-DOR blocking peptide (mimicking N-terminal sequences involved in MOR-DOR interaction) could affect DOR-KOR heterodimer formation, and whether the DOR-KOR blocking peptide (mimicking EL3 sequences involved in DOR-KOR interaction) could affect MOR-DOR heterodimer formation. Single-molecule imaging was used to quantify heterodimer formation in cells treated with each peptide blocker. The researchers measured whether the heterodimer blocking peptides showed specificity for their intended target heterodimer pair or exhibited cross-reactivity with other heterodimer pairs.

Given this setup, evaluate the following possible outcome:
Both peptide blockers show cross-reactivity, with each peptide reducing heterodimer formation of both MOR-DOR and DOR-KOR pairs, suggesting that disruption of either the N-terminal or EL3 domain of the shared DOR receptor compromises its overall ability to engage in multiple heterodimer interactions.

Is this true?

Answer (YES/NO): NO